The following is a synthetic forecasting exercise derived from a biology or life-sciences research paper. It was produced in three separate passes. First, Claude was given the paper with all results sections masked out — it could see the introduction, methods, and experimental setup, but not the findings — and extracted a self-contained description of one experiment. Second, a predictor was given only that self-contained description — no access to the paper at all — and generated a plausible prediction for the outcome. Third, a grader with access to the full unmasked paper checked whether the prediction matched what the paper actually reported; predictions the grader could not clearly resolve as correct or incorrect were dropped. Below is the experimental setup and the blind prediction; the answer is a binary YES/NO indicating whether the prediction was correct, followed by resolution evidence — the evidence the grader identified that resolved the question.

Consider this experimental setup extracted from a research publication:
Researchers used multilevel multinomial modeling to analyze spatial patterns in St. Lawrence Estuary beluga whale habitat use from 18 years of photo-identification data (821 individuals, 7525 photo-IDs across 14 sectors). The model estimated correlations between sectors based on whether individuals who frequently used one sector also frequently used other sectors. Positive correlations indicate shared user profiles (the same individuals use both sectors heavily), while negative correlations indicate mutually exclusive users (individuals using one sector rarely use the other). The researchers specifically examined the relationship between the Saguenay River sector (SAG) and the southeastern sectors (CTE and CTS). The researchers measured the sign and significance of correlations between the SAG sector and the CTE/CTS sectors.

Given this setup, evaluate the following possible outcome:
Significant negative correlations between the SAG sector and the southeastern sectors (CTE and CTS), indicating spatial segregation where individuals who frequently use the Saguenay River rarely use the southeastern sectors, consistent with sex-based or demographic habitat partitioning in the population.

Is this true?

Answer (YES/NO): YES